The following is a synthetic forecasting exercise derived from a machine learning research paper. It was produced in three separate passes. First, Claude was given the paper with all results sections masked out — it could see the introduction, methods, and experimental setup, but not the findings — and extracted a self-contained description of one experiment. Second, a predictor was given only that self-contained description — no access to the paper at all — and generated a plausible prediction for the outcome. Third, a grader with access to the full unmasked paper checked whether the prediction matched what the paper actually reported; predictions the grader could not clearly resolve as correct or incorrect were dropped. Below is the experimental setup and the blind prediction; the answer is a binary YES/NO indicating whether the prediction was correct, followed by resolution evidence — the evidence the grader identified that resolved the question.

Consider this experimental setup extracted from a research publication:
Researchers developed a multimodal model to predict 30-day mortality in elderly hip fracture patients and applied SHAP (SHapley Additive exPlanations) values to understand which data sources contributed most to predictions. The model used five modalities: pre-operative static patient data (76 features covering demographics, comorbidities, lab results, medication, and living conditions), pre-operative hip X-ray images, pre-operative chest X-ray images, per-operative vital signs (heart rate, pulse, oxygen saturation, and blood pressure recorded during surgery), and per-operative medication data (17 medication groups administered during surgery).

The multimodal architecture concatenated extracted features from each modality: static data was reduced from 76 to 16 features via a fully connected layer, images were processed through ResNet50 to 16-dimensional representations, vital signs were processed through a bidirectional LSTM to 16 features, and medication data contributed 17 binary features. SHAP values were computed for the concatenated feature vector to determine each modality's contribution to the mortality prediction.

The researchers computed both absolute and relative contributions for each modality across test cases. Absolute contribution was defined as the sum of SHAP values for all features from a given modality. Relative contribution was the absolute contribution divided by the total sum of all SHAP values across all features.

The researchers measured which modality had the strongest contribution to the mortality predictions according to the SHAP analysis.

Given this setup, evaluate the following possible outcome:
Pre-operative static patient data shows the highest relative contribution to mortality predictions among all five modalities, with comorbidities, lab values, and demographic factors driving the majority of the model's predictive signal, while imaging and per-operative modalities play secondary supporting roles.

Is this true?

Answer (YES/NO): NO